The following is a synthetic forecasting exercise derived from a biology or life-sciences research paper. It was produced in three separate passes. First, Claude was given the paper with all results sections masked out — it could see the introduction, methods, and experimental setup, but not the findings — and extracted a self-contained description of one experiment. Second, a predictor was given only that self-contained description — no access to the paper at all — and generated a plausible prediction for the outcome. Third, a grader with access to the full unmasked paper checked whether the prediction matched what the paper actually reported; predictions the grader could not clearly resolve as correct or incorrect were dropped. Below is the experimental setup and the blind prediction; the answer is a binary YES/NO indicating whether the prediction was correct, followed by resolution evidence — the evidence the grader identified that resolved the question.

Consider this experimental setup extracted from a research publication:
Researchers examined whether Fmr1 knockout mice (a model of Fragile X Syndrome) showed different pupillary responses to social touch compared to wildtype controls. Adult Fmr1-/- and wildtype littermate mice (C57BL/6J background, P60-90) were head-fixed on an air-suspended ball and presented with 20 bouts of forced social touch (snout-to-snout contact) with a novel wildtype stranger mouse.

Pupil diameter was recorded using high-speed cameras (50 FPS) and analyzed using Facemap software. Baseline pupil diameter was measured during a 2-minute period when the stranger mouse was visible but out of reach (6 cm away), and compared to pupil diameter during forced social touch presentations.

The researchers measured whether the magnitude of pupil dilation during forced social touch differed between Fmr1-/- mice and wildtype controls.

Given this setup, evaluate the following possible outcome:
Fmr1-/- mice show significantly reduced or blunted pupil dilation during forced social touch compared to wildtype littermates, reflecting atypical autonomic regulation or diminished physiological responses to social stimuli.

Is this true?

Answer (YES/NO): NO